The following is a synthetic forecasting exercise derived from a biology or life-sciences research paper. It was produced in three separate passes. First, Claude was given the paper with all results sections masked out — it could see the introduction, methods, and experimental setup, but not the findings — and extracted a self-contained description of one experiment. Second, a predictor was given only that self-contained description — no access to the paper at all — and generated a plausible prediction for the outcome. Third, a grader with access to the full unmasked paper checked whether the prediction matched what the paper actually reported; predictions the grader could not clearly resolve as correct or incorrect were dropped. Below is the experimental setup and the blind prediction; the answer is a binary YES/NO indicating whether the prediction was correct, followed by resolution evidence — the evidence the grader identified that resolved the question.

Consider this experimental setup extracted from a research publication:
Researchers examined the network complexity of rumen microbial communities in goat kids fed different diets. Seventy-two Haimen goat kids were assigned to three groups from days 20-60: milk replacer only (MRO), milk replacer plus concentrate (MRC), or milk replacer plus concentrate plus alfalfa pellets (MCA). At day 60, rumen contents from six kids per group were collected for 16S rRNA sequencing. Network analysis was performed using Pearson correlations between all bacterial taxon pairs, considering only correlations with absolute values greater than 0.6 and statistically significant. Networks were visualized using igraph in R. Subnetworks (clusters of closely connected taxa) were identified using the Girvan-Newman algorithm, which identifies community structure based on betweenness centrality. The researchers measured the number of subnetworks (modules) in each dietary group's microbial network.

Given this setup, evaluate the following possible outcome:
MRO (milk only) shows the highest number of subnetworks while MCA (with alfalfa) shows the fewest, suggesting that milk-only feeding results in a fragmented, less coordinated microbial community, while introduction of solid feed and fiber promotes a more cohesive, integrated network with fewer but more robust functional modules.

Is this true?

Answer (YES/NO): NO